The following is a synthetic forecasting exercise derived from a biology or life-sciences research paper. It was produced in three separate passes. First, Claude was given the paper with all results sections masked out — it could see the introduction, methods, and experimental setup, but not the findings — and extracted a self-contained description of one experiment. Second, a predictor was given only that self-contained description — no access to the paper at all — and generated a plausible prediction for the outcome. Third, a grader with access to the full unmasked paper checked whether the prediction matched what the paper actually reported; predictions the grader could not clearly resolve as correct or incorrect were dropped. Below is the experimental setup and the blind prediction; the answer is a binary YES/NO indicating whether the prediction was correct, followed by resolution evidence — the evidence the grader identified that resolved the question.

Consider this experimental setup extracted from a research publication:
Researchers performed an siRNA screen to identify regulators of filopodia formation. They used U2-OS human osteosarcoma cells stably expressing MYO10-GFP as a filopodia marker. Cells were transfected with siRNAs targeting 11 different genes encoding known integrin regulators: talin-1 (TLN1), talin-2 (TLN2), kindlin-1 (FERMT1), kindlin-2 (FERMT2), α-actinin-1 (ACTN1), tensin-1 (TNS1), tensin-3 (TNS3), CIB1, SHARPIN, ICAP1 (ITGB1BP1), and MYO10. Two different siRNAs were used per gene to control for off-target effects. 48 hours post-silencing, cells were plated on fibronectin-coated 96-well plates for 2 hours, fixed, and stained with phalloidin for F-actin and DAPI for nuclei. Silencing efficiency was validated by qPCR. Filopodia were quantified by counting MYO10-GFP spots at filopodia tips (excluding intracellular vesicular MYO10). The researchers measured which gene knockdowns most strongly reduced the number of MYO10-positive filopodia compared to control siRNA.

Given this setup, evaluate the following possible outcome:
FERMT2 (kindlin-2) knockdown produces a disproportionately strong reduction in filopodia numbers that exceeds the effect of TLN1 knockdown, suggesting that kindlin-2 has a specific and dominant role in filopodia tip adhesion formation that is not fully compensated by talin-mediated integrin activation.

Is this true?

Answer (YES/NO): NO